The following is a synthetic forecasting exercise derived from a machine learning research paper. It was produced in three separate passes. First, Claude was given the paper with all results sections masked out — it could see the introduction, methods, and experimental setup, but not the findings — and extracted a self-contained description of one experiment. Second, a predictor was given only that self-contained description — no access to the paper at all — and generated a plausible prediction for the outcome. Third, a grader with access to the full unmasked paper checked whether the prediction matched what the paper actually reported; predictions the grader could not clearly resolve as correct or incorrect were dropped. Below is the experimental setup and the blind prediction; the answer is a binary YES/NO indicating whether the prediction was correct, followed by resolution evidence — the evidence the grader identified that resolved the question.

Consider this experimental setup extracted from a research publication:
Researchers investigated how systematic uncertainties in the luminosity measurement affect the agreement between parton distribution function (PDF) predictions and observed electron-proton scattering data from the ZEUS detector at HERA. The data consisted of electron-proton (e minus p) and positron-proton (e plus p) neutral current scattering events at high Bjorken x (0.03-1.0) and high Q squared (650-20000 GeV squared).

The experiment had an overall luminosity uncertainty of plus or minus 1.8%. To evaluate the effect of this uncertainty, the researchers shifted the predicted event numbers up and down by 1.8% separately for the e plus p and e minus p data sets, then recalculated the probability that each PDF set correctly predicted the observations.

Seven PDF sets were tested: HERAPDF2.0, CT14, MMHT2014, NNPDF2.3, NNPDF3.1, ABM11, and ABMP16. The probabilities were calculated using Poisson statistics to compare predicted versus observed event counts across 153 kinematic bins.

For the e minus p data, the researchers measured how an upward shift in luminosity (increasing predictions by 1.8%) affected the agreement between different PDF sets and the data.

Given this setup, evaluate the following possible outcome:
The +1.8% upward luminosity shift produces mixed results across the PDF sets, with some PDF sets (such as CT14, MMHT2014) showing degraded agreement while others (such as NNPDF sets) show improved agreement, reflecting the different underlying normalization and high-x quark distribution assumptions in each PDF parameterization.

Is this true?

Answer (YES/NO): NO